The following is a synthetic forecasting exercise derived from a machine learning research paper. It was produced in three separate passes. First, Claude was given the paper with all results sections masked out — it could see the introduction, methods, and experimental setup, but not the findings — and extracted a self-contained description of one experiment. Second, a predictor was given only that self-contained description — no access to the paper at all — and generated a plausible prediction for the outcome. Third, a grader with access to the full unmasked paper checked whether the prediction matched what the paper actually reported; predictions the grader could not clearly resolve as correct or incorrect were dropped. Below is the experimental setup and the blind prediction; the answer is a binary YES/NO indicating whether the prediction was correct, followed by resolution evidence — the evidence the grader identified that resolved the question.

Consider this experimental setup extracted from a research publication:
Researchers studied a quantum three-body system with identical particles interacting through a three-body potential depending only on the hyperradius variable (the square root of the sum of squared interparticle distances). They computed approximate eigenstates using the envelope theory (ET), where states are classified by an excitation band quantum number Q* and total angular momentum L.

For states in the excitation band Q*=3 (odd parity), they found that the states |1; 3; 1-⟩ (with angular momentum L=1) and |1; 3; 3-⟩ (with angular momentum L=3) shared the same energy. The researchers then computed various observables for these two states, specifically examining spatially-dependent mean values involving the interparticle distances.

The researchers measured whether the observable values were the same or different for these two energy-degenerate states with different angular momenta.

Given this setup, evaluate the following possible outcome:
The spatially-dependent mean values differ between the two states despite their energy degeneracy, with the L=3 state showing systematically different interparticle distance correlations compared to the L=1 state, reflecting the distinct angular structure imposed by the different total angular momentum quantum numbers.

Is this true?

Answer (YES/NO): YES